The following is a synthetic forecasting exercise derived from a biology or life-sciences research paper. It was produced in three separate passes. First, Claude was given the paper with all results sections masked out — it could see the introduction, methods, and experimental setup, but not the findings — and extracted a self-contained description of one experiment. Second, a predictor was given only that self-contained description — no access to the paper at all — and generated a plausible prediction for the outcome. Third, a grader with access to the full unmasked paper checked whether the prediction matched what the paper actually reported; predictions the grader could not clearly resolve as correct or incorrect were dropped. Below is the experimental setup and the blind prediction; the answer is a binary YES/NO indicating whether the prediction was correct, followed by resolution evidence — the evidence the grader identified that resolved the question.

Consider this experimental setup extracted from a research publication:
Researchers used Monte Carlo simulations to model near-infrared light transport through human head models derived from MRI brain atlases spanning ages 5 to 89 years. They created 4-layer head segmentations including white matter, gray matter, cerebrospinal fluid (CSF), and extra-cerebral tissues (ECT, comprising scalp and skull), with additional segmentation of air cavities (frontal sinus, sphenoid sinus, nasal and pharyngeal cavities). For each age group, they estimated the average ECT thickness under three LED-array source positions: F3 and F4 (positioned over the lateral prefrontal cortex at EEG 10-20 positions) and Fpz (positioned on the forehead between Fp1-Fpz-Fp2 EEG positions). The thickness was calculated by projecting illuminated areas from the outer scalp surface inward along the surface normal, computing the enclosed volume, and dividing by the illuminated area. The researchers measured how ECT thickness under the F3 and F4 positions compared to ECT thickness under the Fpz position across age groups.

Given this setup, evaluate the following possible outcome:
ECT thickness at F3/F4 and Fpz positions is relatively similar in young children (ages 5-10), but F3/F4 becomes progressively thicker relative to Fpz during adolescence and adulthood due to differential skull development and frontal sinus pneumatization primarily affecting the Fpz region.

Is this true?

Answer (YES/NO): NO